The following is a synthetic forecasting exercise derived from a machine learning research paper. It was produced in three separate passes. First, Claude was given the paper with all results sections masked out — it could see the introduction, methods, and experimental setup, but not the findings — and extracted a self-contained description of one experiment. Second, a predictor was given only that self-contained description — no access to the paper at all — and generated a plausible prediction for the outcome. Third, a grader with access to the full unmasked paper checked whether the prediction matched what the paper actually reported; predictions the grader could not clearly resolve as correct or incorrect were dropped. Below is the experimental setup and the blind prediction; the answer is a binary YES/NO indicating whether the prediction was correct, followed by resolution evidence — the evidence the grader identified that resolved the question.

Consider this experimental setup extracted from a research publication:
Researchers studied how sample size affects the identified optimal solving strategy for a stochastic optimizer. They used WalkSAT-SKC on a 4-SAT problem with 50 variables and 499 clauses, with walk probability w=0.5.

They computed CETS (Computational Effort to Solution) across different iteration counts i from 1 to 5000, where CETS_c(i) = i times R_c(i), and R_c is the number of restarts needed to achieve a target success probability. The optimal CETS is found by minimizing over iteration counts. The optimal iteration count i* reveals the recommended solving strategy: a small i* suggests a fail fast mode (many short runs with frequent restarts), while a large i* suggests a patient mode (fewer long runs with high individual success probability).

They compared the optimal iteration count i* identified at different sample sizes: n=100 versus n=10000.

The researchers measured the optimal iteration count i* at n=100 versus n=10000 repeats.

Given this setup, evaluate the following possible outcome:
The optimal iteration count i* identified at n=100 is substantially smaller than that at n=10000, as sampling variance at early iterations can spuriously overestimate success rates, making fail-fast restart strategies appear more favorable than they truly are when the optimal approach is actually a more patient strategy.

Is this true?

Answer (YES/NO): YES